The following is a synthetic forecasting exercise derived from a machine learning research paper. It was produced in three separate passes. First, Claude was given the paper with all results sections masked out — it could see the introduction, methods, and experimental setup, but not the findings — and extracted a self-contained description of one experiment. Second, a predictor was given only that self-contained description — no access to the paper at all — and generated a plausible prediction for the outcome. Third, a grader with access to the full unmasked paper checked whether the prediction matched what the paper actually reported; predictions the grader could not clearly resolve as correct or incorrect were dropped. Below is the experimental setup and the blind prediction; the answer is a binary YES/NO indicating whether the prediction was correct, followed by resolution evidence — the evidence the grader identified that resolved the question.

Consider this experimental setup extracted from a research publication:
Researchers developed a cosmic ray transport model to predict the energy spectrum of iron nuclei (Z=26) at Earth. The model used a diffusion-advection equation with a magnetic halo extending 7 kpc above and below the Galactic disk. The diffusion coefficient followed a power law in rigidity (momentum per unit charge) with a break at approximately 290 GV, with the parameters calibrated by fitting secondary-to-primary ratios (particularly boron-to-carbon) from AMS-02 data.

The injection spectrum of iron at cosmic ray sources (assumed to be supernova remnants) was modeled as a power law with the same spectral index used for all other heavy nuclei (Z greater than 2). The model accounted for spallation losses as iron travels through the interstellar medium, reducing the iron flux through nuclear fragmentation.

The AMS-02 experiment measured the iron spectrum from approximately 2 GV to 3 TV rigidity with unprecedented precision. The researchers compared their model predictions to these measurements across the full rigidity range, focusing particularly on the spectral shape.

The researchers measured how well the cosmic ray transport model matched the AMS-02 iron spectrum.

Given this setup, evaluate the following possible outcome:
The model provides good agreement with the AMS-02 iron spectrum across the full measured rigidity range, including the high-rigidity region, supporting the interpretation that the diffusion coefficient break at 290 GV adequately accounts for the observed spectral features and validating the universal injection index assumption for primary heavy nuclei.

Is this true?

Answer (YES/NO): NO